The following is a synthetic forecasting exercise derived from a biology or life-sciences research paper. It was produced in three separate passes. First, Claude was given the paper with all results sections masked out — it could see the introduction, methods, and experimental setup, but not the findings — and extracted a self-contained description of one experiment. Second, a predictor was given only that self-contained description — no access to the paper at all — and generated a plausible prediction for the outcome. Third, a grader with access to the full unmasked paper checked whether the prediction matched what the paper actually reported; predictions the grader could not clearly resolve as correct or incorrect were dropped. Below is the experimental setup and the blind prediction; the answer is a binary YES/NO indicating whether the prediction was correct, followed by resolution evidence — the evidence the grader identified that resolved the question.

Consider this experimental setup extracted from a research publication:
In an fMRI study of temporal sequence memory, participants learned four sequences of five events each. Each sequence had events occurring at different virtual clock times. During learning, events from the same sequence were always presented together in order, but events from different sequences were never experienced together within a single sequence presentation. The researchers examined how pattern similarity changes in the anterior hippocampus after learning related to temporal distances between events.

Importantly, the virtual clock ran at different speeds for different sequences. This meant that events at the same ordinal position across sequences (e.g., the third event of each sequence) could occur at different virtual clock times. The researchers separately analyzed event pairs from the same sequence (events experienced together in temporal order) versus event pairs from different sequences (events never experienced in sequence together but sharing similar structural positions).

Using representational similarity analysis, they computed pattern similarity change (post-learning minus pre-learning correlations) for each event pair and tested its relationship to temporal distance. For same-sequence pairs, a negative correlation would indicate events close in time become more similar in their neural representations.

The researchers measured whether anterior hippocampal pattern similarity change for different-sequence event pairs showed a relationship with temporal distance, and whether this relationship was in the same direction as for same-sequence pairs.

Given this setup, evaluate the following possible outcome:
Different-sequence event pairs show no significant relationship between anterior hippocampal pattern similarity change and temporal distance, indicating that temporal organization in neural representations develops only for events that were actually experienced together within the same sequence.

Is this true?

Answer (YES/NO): NO